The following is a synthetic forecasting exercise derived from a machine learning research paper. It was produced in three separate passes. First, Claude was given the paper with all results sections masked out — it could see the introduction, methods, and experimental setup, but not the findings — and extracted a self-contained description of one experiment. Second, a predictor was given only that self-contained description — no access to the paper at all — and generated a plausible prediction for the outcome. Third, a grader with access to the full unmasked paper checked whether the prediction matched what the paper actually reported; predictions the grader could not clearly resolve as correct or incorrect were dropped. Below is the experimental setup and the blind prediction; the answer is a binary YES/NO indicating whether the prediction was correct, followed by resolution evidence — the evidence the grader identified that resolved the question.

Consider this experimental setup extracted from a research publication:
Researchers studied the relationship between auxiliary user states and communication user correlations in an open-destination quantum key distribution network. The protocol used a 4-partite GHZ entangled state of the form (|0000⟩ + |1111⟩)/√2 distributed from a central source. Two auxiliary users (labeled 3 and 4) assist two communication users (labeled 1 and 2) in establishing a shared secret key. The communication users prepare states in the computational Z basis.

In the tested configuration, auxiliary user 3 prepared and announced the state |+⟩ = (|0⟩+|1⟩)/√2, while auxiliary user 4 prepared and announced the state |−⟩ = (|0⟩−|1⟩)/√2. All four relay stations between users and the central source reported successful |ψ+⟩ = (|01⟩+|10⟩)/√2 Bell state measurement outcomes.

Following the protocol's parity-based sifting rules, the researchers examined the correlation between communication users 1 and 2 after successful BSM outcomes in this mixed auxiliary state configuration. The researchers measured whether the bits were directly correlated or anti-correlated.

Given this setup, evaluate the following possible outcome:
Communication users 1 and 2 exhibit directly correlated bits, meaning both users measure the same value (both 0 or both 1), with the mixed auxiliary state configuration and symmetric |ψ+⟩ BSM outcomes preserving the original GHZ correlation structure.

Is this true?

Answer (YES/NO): YES